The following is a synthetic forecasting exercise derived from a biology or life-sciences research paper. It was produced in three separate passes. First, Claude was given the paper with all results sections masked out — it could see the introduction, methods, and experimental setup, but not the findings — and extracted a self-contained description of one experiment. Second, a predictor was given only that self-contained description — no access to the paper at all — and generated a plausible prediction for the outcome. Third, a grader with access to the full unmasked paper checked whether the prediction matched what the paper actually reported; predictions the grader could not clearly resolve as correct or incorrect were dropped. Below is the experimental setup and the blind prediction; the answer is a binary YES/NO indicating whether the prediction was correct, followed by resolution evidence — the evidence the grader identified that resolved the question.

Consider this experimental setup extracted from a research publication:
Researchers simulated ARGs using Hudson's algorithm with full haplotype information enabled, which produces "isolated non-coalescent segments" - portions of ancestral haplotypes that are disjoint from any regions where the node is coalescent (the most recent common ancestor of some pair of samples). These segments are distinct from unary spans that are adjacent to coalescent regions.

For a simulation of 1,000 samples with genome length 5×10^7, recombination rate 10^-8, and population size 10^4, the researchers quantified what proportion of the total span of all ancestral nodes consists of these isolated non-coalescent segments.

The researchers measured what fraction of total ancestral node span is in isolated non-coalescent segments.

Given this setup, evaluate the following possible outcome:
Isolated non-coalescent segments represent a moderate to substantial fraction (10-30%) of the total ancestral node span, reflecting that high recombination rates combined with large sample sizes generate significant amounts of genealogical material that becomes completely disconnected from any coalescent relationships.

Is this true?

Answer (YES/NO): NO